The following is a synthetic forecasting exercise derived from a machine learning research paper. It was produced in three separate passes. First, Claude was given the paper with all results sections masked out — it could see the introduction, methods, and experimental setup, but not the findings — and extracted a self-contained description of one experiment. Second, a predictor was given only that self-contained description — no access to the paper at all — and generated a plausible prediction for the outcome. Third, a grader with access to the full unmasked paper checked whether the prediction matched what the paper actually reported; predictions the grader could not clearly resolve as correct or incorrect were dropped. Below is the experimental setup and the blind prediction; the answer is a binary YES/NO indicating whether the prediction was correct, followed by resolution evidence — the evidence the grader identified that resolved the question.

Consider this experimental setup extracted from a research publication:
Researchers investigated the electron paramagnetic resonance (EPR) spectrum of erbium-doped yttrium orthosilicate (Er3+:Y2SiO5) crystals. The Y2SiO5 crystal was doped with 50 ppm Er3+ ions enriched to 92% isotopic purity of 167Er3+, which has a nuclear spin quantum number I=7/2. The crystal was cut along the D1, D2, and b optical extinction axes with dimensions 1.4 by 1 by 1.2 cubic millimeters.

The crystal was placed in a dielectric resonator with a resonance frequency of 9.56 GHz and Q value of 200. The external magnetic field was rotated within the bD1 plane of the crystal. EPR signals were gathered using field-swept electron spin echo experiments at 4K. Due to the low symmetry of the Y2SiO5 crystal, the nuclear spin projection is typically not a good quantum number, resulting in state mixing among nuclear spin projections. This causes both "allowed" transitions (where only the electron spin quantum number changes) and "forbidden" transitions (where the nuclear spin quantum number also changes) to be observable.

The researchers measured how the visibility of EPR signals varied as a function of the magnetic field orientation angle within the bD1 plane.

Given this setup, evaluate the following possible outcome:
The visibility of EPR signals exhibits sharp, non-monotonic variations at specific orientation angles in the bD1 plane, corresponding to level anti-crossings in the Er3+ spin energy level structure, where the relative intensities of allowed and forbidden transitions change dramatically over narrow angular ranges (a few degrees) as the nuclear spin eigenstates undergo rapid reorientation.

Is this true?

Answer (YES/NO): NO